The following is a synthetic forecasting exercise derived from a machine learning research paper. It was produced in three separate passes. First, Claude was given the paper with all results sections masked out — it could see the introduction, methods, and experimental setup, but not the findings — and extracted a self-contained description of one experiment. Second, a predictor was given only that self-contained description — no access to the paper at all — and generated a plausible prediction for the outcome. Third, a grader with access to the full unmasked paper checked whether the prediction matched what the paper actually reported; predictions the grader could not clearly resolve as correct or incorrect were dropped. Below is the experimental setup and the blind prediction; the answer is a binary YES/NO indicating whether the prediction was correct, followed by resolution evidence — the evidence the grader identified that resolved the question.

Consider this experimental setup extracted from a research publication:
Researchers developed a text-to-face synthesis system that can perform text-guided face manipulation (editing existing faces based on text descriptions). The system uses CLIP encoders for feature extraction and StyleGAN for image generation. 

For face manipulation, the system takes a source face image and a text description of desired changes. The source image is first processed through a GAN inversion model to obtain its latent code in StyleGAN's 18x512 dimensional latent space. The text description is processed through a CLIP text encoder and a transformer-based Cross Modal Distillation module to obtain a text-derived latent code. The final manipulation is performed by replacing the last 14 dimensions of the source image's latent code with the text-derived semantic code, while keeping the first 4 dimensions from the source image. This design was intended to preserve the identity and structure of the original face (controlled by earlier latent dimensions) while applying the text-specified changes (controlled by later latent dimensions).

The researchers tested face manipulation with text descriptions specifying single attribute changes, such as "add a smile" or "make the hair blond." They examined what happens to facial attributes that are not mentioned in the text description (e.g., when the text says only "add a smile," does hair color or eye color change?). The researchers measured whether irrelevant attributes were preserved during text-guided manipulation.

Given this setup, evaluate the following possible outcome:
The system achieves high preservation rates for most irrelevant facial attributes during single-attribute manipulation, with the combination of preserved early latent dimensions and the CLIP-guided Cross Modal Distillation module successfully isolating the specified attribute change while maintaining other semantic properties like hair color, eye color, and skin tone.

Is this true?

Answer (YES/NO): NO